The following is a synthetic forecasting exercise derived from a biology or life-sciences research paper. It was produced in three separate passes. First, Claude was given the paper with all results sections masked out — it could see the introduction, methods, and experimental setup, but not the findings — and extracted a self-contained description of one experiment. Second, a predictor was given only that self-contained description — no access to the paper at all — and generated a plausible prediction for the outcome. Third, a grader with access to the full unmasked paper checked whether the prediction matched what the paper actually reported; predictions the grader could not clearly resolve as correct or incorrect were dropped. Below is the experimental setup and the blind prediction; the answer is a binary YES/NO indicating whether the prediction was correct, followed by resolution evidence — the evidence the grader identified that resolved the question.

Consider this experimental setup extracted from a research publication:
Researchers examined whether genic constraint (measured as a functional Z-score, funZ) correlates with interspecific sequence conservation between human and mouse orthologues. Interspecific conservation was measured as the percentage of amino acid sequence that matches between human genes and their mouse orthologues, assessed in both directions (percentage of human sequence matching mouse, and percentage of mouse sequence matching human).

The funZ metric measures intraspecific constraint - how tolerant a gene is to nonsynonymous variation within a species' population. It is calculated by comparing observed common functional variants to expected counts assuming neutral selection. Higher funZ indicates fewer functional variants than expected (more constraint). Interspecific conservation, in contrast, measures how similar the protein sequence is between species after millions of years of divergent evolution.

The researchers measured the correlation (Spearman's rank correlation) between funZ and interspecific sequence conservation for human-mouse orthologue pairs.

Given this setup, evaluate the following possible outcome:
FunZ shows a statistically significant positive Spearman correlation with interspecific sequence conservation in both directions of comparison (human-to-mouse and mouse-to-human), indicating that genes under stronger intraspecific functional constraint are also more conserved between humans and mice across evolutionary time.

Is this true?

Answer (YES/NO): YES